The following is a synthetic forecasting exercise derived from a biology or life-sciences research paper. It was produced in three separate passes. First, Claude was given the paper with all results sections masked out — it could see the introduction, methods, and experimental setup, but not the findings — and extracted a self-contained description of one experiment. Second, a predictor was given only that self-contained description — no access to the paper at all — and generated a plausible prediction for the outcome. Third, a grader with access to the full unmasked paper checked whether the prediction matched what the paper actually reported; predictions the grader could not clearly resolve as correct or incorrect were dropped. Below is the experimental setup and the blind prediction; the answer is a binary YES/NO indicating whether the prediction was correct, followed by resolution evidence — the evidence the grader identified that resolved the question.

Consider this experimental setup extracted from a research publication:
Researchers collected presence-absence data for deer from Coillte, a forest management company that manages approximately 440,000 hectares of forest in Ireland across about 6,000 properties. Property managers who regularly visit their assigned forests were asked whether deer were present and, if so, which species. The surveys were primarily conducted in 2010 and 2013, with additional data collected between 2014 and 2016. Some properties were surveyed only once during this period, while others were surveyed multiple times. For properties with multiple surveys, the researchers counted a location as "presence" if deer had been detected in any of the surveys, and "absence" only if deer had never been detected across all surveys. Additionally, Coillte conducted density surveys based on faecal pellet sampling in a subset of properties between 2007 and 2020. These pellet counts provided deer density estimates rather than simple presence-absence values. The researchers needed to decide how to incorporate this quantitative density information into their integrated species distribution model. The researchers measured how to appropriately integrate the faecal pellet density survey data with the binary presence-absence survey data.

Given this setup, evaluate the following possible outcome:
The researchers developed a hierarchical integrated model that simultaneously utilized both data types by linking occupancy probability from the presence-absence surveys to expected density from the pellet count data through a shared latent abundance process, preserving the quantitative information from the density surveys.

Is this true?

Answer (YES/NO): NO